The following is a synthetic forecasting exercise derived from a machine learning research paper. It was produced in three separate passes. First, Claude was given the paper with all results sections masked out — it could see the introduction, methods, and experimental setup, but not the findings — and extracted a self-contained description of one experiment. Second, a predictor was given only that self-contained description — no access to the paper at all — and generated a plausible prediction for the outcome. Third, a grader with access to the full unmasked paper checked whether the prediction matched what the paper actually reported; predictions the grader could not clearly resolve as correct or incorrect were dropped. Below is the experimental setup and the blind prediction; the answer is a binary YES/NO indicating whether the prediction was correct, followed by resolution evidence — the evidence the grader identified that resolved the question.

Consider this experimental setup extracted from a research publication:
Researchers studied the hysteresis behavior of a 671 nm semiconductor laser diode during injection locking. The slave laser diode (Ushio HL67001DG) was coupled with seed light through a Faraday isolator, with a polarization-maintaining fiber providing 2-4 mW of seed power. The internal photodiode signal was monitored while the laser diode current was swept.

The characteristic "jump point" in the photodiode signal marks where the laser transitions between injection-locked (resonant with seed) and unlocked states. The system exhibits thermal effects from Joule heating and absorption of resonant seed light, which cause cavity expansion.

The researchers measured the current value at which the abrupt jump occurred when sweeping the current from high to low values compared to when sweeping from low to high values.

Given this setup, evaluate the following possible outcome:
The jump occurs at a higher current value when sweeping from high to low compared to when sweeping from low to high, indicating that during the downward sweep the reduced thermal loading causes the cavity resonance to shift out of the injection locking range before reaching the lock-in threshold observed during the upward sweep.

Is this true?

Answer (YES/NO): NO